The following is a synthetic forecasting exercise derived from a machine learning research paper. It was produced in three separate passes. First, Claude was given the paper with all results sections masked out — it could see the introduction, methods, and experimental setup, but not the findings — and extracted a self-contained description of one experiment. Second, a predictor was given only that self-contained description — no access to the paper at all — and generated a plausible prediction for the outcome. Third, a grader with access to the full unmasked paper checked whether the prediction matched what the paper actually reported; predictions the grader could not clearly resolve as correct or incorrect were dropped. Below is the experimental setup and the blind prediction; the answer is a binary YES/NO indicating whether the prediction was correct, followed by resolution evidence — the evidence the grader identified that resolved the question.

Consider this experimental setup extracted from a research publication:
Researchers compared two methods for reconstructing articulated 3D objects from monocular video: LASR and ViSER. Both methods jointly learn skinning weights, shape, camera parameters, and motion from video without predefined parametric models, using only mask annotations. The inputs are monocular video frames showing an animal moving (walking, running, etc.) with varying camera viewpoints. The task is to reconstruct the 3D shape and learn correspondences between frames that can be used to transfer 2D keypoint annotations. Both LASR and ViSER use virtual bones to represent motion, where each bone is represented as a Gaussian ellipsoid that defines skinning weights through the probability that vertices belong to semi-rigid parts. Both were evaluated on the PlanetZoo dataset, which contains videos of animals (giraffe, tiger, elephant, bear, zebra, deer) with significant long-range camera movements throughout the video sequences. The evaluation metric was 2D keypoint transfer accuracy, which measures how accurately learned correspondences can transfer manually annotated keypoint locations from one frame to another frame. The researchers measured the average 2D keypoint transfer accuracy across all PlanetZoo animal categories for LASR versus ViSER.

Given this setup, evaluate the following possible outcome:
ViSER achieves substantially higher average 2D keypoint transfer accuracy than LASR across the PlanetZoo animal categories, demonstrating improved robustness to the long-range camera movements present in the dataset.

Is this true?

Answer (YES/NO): NO